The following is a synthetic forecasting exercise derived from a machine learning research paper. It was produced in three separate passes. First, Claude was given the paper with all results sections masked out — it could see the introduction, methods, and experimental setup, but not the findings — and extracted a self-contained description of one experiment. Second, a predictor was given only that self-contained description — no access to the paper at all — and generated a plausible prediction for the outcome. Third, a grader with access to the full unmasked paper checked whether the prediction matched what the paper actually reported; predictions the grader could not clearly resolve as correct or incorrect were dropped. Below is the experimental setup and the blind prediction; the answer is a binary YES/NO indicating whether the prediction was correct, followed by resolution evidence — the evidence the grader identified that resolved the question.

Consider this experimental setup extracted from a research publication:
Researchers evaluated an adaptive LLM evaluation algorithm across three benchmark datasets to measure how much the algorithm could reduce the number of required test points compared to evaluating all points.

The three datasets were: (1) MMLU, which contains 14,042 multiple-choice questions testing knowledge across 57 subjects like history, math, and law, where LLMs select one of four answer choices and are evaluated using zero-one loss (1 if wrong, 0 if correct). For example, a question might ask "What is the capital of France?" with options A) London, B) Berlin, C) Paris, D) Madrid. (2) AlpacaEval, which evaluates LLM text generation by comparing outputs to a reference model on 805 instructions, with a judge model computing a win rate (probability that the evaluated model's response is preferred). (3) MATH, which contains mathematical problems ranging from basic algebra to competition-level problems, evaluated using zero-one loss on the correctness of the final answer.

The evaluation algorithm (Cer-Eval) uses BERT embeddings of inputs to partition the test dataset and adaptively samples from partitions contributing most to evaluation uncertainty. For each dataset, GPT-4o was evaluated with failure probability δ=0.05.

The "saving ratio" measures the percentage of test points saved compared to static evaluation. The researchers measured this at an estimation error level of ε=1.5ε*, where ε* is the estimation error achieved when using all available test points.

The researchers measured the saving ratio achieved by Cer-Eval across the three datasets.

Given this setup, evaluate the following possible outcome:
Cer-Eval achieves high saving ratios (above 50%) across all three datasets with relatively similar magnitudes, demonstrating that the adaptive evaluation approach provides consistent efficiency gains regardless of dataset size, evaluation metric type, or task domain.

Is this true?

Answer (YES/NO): NO